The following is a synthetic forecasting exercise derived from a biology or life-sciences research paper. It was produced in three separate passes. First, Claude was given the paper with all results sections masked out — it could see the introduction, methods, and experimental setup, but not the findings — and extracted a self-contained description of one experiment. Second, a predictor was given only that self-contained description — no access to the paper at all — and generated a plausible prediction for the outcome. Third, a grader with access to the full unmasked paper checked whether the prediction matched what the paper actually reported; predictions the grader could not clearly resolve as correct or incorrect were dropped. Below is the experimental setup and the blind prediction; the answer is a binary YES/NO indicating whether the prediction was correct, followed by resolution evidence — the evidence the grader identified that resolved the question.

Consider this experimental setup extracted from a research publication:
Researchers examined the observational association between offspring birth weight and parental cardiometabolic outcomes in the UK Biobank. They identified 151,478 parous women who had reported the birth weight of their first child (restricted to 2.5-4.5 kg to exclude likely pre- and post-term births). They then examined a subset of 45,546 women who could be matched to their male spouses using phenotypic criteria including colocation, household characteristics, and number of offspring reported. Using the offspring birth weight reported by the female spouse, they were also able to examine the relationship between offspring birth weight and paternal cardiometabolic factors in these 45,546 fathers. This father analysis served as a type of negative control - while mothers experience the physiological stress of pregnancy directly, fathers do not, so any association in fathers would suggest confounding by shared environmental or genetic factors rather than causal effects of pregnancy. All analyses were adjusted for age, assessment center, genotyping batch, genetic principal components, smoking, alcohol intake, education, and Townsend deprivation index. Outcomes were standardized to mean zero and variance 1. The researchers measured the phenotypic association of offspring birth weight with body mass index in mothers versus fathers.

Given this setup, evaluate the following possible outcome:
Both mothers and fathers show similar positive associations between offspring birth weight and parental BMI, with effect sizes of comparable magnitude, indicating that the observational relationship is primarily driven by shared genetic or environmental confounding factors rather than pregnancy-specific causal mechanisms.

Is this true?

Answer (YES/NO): NO